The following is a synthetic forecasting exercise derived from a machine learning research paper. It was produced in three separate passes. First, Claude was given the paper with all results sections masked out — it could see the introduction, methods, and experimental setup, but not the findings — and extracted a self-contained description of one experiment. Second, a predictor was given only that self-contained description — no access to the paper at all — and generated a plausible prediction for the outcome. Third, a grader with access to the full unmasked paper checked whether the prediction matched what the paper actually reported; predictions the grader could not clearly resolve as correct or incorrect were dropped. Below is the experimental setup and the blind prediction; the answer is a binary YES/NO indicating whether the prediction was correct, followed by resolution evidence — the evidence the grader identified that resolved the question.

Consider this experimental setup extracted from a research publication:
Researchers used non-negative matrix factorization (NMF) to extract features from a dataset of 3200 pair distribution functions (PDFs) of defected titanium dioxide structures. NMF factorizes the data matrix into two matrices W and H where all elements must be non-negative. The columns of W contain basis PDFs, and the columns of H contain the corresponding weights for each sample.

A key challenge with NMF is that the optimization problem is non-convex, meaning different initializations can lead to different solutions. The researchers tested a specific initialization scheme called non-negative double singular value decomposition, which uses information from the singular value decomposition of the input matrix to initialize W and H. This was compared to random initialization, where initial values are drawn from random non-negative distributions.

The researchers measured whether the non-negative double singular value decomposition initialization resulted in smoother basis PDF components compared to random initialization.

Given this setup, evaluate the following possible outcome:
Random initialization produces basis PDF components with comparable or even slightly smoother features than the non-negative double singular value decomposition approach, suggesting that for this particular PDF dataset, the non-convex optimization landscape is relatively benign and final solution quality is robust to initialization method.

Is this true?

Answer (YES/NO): NO